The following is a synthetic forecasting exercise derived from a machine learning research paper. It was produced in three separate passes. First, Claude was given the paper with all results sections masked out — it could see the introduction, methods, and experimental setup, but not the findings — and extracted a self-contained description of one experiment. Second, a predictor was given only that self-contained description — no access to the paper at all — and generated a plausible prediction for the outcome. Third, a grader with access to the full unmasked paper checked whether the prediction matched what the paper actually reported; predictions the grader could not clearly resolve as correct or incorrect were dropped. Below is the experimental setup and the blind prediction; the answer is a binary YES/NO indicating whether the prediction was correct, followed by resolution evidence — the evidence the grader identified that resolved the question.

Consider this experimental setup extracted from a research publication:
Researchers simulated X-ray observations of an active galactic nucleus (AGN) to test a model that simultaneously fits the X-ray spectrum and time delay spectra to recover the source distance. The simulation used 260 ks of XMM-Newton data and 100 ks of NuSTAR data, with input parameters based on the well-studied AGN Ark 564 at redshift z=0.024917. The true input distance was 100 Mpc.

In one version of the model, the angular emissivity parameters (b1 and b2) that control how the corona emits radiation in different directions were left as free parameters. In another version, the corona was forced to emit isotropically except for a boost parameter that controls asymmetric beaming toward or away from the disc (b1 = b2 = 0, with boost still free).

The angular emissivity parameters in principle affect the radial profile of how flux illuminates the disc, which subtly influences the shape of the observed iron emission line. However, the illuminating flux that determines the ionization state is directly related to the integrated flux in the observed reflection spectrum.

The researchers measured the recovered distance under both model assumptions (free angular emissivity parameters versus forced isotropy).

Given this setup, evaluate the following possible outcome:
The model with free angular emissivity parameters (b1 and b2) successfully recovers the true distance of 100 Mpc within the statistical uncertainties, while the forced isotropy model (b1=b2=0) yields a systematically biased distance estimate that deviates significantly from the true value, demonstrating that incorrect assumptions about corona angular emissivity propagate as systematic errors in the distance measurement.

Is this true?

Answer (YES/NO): NO